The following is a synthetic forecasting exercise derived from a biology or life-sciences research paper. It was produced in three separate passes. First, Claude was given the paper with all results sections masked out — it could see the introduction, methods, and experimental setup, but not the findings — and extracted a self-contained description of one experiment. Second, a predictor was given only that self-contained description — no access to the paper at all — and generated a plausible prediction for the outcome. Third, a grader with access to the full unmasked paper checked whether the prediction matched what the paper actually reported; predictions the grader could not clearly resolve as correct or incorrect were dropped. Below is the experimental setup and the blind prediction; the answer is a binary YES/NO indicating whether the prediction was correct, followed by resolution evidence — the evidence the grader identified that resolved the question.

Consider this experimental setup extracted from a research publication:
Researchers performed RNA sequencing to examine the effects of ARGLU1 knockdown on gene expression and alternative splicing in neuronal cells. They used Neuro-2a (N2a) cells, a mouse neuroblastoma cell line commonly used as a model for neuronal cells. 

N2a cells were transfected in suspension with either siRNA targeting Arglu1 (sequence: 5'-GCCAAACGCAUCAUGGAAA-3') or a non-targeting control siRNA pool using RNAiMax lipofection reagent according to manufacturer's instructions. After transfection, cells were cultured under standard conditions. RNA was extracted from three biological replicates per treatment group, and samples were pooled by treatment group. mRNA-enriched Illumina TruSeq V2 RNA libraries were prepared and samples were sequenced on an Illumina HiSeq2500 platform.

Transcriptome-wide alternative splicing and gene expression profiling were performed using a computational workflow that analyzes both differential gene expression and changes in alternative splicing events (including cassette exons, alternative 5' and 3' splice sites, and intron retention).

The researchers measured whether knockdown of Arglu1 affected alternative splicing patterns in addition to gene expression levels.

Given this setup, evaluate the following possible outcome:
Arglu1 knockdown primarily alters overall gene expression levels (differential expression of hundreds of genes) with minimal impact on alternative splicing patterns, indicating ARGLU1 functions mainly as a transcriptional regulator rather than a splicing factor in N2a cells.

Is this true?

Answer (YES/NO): NO